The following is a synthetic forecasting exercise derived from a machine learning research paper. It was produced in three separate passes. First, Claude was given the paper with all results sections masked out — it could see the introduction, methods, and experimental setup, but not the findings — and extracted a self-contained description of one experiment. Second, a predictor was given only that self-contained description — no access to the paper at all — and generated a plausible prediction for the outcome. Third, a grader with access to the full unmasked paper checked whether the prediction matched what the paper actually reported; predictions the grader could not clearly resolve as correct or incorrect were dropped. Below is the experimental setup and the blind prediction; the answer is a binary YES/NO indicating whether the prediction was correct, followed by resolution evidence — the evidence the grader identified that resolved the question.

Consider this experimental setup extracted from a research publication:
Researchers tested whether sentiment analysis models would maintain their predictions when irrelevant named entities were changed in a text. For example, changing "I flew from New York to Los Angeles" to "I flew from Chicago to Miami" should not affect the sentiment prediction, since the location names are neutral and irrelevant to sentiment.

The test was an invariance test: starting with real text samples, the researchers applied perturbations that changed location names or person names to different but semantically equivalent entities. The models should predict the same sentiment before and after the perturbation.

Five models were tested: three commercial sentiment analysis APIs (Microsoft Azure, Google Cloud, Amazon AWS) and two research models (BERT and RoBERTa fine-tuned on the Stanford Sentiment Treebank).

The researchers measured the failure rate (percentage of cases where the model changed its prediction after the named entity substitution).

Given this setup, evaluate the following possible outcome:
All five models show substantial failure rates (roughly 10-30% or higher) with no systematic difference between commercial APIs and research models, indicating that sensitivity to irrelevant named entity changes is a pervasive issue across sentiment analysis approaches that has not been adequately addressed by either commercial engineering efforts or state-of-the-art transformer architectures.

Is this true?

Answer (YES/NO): NO